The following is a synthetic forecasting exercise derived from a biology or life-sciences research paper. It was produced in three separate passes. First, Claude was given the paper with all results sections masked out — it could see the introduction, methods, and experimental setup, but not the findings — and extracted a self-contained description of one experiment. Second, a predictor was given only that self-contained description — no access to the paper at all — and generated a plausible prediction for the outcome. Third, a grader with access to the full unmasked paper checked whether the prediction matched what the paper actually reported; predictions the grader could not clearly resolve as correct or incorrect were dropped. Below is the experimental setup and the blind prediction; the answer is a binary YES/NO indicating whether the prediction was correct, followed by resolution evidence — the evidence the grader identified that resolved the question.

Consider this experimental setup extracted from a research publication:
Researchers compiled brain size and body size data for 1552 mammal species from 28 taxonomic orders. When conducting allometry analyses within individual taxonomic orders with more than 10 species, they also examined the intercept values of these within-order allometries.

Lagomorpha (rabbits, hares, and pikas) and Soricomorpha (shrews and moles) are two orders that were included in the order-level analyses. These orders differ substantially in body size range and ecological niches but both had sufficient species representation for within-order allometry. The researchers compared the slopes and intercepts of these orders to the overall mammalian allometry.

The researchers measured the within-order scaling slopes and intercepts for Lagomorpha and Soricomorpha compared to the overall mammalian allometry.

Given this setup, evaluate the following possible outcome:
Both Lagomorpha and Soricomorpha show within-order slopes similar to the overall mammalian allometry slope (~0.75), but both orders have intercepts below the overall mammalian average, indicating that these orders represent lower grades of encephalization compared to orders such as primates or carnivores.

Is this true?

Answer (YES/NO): YES